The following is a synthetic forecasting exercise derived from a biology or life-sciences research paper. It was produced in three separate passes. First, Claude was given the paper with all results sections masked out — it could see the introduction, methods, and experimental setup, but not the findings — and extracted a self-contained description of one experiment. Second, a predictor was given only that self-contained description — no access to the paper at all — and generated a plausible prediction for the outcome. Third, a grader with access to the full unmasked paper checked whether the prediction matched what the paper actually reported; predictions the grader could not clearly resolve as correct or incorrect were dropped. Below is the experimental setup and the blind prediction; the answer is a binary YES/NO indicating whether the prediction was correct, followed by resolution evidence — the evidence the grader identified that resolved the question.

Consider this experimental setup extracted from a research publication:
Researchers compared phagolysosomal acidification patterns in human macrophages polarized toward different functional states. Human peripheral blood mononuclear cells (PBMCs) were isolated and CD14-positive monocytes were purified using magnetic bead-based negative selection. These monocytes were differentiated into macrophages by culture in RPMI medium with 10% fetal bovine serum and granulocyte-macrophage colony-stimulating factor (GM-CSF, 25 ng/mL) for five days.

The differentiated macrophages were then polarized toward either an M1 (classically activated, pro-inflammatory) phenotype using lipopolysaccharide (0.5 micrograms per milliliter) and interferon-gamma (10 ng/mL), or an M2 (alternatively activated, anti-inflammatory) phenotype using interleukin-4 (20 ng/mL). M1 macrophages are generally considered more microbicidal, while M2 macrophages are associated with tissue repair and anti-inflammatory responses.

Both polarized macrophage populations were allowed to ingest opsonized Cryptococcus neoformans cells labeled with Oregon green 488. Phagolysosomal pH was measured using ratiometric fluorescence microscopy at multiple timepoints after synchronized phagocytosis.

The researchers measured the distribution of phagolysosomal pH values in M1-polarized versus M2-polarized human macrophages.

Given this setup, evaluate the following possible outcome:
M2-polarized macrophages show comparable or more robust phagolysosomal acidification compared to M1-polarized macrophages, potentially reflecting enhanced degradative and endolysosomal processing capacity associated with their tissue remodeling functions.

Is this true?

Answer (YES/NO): NO